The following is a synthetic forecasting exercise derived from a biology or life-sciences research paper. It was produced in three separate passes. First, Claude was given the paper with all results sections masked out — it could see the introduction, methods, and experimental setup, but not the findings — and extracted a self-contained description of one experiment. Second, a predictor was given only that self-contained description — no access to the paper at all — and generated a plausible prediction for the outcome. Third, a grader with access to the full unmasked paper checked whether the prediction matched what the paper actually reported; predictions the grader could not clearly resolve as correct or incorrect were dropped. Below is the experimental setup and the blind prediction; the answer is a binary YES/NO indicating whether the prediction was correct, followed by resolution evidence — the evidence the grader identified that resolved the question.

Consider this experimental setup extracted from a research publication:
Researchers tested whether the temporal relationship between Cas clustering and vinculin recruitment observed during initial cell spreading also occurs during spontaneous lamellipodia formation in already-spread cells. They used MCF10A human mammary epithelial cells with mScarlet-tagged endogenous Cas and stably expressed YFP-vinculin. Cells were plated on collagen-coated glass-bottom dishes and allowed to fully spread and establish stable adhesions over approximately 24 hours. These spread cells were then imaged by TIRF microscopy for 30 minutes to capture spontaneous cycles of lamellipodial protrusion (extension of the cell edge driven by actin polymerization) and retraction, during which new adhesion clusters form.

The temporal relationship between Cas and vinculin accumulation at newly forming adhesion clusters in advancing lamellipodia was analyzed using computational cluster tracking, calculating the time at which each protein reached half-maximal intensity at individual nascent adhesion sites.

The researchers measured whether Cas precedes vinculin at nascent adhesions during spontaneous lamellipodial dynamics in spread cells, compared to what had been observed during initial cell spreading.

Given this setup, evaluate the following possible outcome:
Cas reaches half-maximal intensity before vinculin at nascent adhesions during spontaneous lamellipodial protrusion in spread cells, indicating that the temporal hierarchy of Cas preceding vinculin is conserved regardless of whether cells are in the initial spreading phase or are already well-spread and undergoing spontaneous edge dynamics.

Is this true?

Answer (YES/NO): YES